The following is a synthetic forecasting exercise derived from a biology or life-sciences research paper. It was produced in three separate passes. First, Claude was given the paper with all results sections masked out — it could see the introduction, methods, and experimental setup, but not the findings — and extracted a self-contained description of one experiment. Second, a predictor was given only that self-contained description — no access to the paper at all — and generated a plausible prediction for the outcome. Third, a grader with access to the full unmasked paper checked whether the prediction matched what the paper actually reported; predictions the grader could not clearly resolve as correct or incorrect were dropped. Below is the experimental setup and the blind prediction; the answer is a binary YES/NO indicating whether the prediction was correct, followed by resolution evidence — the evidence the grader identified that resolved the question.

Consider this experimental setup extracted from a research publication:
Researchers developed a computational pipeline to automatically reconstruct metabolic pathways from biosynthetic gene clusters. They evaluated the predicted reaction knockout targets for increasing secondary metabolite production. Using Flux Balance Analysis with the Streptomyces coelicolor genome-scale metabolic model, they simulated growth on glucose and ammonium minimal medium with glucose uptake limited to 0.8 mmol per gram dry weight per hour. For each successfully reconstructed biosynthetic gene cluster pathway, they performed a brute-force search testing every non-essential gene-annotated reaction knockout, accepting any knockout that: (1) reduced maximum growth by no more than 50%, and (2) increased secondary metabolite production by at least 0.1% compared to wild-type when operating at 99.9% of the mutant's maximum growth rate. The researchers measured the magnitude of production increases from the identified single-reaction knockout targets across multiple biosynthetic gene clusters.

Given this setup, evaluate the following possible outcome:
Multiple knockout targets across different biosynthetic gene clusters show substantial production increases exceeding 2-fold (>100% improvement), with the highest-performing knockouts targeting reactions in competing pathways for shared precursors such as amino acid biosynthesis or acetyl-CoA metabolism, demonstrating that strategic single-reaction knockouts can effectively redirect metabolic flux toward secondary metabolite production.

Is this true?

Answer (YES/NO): NO